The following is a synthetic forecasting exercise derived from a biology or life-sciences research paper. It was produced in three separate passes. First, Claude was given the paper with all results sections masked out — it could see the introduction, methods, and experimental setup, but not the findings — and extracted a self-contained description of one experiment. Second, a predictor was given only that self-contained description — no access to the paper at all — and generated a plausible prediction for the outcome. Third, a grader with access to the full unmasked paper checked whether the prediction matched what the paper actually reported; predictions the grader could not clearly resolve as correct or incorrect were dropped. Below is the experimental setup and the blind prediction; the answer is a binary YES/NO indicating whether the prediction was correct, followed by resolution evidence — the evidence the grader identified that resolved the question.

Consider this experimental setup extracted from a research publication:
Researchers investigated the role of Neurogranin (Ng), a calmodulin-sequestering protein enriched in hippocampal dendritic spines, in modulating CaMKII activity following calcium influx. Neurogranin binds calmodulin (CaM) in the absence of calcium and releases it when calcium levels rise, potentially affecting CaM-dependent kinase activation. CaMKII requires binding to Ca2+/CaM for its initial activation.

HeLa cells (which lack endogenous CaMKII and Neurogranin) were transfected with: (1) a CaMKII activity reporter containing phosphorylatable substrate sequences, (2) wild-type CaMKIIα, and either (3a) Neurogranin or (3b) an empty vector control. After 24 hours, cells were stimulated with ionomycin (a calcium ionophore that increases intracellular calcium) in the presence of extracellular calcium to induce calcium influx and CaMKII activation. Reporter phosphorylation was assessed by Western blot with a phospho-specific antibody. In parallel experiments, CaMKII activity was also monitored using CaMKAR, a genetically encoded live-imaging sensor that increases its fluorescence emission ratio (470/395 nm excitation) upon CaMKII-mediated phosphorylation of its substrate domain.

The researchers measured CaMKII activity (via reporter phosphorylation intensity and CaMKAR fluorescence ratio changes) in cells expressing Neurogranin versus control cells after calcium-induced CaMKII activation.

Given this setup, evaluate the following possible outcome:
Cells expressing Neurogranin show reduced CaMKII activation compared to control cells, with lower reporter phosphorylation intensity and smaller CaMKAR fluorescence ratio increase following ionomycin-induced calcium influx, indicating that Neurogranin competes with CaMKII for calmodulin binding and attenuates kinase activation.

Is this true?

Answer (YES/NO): YES